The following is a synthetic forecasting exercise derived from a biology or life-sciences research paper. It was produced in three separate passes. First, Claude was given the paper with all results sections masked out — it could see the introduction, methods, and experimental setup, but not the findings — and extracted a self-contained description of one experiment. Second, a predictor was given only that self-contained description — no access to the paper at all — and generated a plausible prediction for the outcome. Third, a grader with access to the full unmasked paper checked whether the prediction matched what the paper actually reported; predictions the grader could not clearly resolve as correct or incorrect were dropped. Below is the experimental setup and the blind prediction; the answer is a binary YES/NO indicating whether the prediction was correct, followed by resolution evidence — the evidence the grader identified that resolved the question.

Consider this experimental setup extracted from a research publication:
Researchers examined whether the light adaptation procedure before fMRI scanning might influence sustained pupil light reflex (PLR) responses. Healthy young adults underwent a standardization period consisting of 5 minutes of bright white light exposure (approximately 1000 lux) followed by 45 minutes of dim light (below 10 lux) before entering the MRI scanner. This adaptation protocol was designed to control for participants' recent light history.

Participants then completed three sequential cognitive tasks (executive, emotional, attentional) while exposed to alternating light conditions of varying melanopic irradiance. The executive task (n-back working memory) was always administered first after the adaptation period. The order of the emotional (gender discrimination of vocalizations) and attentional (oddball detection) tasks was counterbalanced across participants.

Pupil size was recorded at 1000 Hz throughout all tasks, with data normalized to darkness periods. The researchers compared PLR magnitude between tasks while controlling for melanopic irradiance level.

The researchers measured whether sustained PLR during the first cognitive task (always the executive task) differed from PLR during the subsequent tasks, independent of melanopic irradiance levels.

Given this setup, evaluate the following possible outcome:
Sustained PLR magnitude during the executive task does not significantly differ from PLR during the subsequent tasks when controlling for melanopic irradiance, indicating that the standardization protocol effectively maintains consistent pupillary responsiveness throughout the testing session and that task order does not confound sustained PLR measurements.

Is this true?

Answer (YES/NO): NO